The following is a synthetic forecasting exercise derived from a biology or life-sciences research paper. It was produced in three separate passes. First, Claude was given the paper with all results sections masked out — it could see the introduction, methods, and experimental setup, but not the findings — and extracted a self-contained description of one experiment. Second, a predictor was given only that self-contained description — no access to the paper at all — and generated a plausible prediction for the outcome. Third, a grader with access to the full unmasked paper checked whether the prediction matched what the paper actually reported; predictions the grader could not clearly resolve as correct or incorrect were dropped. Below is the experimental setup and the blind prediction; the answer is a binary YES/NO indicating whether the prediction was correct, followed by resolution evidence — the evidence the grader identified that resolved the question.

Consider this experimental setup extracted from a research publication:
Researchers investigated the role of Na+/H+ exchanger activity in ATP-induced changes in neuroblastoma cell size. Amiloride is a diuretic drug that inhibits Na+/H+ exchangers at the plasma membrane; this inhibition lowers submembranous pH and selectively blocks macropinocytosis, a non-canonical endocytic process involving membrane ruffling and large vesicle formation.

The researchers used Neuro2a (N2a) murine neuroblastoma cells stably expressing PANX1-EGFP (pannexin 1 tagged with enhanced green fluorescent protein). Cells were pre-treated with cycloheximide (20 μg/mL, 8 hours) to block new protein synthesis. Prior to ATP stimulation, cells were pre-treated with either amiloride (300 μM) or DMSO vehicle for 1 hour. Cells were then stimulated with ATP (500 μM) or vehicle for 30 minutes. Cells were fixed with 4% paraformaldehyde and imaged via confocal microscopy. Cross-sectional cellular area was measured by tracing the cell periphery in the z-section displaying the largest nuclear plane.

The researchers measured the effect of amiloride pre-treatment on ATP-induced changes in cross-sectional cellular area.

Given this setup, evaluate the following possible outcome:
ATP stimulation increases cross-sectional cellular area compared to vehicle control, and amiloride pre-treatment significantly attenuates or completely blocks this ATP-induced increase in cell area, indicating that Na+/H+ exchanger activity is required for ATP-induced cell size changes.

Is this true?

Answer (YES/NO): YES